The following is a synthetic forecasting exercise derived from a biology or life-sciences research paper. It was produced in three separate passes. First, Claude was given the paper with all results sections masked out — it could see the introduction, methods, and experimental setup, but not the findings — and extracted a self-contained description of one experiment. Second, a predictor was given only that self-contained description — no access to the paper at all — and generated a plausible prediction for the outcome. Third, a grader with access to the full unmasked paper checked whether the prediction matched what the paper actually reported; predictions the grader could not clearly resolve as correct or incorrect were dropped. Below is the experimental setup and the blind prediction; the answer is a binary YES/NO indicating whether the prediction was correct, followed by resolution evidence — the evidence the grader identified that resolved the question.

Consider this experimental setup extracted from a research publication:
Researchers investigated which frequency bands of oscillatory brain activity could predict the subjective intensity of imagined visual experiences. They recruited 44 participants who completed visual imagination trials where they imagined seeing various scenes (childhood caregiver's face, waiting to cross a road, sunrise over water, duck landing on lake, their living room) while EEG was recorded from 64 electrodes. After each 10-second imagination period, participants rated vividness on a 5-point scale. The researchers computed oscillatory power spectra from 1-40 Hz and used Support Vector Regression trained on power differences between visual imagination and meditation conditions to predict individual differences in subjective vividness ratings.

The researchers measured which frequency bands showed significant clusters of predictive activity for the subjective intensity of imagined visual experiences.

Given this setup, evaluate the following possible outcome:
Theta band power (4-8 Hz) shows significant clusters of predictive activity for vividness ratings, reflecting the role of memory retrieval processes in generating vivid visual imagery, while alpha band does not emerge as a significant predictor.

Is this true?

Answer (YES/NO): NO